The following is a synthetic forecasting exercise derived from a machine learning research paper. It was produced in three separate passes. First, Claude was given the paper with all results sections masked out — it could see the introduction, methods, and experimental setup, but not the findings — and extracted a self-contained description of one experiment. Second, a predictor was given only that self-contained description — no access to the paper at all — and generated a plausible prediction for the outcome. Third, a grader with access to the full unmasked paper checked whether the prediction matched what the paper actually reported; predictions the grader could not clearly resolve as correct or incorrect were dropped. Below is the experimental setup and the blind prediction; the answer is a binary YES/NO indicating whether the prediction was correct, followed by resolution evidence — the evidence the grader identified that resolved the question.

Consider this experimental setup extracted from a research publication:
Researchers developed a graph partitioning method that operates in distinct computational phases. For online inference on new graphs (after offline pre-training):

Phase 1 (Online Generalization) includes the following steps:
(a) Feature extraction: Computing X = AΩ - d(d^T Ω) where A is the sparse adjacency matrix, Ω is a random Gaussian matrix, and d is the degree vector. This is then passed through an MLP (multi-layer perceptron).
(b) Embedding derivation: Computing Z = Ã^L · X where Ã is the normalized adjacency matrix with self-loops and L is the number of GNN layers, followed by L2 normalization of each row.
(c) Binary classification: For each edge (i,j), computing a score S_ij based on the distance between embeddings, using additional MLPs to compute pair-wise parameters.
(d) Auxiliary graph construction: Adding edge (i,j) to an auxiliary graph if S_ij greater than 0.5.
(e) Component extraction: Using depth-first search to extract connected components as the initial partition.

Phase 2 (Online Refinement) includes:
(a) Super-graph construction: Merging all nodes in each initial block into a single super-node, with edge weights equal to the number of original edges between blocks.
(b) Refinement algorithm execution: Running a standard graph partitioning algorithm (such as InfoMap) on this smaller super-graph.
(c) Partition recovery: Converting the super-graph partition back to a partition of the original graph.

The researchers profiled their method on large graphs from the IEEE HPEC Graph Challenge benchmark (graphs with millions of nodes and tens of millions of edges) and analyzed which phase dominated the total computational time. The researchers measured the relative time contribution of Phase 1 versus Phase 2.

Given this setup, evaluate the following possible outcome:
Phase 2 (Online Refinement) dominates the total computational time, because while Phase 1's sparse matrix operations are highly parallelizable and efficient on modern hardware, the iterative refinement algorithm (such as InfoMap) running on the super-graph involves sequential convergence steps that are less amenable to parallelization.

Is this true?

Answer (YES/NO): YES